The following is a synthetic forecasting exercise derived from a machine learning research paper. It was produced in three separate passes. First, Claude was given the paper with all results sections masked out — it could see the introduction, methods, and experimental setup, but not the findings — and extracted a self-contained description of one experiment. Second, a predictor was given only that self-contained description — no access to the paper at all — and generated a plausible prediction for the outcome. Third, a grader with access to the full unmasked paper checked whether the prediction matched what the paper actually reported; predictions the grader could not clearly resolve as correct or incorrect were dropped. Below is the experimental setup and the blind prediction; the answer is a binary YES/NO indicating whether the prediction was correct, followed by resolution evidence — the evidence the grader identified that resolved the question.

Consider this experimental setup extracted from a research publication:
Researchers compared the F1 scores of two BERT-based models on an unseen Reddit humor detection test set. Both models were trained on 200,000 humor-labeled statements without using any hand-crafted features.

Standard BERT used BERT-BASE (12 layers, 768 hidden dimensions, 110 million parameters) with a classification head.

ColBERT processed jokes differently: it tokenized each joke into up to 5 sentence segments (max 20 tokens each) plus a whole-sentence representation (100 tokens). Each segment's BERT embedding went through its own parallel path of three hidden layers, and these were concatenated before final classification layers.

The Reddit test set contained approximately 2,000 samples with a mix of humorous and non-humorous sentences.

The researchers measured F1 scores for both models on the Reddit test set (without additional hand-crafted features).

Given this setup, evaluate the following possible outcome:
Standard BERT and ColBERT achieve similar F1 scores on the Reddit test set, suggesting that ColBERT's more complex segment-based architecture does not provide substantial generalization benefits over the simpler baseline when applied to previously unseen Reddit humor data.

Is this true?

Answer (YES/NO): YES